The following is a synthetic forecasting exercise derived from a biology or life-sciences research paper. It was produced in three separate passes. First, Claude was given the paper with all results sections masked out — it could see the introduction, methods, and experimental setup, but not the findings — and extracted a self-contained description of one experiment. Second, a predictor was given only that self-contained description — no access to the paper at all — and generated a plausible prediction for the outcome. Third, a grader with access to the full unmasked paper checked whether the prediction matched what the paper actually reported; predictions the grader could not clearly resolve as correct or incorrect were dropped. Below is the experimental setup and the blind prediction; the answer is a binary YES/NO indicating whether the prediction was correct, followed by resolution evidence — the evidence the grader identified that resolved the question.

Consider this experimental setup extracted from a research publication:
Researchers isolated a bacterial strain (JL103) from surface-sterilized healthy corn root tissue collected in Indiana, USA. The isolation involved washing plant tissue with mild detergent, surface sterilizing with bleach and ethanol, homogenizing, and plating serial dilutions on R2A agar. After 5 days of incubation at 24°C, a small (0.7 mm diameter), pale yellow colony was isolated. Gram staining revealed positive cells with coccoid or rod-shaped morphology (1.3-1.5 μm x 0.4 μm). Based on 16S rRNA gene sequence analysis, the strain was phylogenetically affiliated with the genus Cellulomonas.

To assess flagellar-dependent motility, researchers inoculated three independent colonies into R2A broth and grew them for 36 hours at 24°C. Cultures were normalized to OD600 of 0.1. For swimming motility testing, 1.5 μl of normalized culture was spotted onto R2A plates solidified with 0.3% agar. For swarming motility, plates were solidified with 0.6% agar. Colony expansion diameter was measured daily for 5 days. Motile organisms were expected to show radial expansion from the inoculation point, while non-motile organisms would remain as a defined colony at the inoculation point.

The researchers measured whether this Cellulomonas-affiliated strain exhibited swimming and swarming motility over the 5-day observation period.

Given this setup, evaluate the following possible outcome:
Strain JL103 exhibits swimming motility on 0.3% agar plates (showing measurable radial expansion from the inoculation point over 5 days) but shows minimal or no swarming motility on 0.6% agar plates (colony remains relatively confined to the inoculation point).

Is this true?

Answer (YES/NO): NO